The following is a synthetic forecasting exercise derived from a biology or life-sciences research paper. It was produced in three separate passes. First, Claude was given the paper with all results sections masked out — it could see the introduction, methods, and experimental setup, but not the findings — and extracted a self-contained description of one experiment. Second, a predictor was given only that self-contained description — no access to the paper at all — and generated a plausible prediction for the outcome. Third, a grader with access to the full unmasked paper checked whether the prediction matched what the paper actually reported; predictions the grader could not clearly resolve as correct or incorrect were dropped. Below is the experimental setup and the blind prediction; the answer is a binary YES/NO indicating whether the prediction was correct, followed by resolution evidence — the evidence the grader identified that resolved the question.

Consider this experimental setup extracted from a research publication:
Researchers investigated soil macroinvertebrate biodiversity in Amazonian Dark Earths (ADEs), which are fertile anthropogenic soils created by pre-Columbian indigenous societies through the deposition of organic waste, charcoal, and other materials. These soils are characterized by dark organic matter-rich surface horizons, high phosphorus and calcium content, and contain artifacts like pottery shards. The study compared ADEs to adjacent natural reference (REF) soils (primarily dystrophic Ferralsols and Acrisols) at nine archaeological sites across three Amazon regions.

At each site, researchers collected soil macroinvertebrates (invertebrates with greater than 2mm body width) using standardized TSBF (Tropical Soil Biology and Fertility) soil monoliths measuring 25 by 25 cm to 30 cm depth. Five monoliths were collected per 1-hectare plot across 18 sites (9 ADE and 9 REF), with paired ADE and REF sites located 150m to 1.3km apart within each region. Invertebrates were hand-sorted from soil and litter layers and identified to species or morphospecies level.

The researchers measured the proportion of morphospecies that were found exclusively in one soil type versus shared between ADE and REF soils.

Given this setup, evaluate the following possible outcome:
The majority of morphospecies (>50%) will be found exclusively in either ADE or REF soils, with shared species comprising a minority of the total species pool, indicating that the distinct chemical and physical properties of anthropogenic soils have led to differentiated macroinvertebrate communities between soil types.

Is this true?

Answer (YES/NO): YES